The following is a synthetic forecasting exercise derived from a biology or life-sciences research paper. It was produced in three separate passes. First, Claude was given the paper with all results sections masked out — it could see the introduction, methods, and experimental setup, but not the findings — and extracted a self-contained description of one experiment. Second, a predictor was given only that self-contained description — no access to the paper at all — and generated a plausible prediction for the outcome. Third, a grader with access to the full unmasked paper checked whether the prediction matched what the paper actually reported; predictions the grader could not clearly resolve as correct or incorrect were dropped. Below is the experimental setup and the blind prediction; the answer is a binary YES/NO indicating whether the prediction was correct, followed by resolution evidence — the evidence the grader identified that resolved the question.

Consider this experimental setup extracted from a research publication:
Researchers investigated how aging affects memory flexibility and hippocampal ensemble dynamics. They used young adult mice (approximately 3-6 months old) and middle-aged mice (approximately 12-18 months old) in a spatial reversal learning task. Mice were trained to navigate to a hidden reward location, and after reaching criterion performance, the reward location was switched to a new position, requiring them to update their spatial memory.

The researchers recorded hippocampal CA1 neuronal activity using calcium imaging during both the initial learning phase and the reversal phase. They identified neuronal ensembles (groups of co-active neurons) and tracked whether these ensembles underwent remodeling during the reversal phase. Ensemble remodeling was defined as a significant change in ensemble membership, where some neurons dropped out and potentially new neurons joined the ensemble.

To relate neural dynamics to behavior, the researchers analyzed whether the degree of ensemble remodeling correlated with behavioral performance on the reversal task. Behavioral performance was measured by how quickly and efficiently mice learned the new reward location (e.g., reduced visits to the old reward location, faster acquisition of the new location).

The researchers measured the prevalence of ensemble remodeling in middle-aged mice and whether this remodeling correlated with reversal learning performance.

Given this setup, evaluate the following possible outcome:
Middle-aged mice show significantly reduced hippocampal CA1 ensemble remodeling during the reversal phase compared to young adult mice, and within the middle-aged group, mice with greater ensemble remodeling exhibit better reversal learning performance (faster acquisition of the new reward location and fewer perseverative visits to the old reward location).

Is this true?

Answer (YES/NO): YES